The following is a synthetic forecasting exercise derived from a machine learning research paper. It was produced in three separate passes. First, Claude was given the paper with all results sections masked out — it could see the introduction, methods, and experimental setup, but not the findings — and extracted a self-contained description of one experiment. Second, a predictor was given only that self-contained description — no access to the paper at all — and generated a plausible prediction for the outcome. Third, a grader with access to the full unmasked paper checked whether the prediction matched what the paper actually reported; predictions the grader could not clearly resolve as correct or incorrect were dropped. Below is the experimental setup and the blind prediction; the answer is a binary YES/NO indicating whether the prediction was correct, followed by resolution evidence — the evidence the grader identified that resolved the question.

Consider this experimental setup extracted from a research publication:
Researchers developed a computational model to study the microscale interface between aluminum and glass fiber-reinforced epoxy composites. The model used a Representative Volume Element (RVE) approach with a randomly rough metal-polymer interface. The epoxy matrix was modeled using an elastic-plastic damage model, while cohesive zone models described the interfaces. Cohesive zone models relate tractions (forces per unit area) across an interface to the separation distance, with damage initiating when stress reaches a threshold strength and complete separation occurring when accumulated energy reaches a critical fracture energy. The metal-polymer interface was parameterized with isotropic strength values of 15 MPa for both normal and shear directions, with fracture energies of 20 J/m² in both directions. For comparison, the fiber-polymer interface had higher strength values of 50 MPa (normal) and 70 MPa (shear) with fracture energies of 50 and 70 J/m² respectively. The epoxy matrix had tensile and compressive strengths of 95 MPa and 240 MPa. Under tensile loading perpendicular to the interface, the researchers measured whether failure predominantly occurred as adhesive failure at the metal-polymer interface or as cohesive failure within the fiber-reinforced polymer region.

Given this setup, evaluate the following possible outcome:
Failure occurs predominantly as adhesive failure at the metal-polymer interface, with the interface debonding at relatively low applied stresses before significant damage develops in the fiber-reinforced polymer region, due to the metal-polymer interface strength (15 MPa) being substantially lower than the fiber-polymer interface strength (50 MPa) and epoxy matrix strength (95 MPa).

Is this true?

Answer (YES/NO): YES